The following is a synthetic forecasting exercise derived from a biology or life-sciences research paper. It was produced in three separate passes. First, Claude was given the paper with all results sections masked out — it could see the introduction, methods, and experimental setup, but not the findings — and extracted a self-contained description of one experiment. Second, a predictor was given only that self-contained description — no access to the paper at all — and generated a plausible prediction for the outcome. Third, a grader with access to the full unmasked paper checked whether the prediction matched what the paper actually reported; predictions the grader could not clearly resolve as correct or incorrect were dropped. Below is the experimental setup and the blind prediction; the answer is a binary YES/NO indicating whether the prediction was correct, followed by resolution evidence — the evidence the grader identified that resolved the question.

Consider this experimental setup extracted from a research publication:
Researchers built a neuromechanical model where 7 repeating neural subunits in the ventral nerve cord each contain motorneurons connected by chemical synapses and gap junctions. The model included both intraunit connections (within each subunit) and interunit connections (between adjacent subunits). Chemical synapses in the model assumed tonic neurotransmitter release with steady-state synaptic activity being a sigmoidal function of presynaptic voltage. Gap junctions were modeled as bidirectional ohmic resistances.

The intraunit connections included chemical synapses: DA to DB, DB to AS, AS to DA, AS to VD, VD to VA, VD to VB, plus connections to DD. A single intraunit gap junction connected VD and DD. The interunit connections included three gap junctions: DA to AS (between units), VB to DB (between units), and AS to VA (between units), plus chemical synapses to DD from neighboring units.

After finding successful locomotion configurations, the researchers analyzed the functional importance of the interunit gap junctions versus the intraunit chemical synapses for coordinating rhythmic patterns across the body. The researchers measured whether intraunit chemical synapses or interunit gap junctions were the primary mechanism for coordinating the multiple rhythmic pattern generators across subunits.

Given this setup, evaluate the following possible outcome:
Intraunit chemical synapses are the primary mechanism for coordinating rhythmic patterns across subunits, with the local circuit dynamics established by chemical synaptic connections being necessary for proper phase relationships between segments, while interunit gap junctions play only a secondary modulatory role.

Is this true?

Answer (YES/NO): NO